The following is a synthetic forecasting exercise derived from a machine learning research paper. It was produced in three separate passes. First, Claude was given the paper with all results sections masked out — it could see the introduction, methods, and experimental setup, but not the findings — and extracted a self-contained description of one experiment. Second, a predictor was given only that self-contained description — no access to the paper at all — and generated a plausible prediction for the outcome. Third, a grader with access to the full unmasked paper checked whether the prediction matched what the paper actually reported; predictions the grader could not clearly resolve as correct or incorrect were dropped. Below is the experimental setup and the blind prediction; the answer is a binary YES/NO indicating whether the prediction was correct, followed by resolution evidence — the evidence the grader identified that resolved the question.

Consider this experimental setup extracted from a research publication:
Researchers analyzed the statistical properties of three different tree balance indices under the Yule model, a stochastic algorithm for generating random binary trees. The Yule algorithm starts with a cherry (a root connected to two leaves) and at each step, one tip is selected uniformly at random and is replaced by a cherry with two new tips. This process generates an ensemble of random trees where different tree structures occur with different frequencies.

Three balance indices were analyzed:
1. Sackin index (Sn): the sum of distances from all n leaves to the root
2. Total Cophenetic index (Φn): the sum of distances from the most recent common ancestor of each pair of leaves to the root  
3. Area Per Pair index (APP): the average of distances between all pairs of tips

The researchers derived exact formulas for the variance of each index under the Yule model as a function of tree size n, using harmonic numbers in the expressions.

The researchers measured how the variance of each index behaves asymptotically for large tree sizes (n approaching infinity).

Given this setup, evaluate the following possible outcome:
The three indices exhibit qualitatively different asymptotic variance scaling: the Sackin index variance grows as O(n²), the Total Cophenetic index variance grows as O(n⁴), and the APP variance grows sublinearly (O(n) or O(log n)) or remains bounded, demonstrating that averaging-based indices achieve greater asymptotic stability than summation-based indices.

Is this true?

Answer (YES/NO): YES